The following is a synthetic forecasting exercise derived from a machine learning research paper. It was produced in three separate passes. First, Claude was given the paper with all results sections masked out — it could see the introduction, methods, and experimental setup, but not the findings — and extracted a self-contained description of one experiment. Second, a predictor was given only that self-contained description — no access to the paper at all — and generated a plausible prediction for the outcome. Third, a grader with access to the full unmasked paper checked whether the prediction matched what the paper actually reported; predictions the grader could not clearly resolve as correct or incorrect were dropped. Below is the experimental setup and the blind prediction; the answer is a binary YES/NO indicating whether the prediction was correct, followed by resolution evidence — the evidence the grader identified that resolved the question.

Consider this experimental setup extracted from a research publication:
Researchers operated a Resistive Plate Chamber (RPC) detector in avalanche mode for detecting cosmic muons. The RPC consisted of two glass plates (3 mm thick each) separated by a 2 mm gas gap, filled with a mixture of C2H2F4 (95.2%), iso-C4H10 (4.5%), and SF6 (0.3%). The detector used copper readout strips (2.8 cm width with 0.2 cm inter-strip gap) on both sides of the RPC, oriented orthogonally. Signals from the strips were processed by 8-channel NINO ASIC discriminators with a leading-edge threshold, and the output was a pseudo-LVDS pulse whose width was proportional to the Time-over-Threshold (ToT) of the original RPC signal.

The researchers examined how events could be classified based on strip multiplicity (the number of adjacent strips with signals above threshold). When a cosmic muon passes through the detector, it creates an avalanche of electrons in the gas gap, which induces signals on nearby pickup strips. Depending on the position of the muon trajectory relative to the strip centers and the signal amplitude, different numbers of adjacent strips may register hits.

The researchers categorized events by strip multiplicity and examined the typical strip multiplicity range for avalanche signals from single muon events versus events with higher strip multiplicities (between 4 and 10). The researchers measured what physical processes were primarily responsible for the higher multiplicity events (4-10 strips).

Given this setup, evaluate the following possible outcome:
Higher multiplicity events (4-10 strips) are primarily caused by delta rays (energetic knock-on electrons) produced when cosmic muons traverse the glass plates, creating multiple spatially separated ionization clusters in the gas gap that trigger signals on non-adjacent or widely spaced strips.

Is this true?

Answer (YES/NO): NO